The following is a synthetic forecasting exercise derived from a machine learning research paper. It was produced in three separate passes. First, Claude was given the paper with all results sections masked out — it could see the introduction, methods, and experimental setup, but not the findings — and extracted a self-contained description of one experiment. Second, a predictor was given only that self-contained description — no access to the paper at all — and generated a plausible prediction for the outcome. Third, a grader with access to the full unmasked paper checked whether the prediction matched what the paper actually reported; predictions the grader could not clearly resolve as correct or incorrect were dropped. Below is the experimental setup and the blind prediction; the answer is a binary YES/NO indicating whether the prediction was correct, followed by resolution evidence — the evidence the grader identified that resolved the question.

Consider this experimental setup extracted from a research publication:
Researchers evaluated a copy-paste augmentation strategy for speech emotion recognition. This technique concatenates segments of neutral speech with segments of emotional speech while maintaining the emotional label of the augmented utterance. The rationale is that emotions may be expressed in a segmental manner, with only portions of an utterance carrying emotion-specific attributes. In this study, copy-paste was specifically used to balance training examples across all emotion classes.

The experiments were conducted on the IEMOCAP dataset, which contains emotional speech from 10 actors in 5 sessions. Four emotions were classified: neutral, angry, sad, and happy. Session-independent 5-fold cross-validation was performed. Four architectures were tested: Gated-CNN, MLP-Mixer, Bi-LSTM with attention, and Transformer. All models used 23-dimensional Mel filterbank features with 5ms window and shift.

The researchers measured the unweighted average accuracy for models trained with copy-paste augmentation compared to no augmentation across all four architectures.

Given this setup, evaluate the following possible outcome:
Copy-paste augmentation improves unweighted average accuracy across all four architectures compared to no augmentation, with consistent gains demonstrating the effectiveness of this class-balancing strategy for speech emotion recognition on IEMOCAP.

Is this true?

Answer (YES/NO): NO